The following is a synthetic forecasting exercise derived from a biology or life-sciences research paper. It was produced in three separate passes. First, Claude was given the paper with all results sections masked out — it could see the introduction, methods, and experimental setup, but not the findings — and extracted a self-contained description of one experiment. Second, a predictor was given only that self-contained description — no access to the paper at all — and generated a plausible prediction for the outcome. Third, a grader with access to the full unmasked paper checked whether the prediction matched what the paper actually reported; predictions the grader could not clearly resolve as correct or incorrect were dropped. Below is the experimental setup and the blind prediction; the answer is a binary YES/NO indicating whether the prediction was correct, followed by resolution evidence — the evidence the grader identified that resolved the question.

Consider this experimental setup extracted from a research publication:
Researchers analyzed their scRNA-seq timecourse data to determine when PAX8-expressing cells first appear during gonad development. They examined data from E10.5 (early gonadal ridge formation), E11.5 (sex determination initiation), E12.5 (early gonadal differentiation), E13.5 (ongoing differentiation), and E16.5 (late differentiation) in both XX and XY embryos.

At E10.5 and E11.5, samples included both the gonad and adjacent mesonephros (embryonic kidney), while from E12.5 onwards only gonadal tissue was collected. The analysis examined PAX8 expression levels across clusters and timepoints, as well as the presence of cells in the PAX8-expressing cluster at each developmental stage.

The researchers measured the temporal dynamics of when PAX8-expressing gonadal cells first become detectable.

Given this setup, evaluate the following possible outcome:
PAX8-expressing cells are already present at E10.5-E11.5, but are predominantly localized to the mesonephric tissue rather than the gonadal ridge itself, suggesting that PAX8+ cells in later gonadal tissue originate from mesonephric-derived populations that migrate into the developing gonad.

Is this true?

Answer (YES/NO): NO